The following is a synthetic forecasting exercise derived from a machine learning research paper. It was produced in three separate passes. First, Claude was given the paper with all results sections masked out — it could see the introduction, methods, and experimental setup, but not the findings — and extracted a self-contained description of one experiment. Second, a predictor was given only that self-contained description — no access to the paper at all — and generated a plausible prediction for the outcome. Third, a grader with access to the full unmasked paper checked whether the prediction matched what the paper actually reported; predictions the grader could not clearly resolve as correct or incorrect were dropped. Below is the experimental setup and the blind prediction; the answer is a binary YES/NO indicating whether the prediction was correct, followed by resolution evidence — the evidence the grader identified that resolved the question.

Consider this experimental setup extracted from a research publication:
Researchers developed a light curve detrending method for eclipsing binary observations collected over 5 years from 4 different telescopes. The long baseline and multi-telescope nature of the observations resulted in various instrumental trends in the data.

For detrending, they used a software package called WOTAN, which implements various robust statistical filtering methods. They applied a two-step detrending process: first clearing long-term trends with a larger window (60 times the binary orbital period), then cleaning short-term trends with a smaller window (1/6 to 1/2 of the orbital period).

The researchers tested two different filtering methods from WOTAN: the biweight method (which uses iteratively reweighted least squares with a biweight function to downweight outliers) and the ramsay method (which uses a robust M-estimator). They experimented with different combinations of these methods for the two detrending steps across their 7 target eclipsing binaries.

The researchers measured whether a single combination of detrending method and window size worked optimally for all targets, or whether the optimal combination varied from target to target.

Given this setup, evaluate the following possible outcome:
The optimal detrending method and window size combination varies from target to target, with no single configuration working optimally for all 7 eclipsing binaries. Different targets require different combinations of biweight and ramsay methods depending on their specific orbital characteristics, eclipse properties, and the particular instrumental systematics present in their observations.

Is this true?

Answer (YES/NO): YES